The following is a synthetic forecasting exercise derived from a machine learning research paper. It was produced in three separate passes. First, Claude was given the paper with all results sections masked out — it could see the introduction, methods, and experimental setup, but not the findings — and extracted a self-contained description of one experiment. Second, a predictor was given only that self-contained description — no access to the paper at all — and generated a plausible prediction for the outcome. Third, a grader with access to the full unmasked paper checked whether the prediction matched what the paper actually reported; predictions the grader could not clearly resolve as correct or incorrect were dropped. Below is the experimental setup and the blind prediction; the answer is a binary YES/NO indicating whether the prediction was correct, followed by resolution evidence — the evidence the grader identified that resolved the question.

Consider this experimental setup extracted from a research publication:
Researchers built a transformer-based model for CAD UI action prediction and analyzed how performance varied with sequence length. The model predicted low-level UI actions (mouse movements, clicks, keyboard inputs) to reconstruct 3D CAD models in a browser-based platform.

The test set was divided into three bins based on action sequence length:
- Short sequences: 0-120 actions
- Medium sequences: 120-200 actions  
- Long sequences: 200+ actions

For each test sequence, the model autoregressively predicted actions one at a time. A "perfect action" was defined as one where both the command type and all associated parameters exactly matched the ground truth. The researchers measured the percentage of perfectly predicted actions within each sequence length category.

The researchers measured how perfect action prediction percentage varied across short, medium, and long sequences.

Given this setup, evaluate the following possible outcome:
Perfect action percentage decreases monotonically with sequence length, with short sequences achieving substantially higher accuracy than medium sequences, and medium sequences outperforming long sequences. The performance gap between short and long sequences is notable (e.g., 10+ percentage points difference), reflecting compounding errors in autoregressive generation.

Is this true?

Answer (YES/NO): NO